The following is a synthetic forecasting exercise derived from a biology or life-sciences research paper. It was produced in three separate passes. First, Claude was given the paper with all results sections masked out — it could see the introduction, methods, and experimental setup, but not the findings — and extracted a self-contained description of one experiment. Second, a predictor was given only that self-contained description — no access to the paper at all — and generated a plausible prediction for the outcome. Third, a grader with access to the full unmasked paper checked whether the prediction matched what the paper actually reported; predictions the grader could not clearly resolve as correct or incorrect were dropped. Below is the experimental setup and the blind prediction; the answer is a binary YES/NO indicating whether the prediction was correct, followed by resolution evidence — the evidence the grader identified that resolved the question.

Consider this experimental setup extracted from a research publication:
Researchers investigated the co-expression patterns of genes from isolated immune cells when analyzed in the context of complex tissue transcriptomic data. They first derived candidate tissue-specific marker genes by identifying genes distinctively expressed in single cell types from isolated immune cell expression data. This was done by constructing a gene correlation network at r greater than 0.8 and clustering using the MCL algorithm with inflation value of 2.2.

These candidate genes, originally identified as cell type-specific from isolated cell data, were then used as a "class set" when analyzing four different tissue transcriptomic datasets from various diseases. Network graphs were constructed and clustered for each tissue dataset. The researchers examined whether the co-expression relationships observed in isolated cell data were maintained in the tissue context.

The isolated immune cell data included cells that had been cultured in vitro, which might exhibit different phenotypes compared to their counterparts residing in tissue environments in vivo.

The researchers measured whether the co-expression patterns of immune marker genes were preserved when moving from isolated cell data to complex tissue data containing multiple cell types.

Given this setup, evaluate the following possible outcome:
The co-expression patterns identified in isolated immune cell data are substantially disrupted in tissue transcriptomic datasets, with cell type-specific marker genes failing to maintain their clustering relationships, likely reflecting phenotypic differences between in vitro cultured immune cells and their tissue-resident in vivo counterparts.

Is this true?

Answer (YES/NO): YES